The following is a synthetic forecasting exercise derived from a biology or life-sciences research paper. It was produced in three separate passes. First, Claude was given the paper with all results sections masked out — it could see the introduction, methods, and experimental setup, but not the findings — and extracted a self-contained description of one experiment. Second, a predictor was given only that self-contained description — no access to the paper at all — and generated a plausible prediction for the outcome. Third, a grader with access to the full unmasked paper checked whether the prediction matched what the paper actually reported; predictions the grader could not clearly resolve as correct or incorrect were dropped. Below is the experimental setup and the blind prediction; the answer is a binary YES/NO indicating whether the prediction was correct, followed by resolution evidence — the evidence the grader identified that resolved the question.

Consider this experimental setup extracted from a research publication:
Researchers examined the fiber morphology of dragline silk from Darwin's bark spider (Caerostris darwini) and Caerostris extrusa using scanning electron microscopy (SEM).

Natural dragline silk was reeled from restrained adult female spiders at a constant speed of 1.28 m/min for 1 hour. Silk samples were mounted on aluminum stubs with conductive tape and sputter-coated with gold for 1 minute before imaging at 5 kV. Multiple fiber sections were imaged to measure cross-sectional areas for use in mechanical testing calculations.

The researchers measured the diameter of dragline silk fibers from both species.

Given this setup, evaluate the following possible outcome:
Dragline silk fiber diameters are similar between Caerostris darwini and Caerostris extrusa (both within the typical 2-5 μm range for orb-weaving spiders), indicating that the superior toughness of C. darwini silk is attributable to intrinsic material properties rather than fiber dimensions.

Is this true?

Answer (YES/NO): NO